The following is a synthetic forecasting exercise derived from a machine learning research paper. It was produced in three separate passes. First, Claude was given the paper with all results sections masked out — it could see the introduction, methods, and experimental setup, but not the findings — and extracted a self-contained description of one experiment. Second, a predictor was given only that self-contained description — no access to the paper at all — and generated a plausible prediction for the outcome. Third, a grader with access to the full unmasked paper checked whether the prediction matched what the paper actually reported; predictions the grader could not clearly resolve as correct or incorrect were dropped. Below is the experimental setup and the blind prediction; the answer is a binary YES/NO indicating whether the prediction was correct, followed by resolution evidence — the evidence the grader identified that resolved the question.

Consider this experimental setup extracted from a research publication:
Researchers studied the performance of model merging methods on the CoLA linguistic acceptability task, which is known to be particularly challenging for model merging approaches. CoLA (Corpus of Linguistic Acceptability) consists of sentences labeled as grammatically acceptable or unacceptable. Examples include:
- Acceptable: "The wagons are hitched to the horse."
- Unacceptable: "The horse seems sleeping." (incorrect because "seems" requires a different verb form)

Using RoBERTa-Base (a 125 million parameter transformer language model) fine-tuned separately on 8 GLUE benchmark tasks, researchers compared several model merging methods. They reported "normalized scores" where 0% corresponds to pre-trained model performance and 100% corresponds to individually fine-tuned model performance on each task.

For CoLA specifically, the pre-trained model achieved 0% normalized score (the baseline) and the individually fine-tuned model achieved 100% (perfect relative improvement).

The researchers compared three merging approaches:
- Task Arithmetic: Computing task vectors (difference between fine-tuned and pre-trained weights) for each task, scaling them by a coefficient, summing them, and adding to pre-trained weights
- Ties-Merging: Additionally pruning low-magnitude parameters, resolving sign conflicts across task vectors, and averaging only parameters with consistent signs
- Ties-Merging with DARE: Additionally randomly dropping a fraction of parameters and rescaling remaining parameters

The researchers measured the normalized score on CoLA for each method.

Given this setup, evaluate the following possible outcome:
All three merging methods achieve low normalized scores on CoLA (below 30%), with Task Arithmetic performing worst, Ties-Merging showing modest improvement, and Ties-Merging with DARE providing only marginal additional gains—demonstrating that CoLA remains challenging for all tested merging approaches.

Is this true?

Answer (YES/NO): NO